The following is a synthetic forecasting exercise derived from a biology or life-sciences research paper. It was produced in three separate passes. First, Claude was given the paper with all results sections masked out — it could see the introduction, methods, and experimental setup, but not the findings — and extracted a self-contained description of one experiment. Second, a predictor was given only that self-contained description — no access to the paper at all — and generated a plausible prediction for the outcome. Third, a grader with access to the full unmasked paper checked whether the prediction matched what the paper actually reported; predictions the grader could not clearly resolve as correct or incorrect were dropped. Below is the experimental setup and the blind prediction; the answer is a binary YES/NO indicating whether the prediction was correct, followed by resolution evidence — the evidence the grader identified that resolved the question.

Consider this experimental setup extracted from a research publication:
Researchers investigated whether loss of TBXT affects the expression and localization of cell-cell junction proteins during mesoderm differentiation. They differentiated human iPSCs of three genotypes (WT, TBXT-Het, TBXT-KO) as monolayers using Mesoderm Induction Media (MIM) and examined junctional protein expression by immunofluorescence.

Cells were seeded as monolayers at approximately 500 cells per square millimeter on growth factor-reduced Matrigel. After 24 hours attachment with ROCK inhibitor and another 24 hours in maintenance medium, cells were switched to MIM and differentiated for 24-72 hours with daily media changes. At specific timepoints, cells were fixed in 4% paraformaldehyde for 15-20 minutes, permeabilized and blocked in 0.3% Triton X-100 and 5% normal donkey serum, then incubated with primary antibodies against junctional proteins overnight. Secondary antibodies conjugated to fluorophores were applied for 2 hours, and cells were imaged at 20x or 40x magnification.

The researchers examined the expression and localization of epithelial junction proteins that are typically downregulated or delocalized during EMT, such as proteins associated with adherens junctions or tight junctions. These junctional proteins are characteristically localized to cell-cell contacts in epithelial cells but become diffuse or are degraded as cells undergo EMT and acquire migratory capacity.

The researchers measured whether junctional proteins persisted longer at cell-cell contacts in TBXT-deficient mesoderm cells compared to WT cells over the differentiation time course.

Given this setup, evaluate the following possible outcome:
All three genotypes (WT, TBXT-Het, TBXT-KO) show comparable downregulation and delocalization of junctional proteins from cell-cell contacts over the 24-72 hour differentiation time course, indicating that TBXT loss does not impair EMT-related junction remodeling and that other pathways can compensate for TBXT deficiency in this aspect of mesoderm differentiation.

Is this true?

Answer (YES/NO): NO